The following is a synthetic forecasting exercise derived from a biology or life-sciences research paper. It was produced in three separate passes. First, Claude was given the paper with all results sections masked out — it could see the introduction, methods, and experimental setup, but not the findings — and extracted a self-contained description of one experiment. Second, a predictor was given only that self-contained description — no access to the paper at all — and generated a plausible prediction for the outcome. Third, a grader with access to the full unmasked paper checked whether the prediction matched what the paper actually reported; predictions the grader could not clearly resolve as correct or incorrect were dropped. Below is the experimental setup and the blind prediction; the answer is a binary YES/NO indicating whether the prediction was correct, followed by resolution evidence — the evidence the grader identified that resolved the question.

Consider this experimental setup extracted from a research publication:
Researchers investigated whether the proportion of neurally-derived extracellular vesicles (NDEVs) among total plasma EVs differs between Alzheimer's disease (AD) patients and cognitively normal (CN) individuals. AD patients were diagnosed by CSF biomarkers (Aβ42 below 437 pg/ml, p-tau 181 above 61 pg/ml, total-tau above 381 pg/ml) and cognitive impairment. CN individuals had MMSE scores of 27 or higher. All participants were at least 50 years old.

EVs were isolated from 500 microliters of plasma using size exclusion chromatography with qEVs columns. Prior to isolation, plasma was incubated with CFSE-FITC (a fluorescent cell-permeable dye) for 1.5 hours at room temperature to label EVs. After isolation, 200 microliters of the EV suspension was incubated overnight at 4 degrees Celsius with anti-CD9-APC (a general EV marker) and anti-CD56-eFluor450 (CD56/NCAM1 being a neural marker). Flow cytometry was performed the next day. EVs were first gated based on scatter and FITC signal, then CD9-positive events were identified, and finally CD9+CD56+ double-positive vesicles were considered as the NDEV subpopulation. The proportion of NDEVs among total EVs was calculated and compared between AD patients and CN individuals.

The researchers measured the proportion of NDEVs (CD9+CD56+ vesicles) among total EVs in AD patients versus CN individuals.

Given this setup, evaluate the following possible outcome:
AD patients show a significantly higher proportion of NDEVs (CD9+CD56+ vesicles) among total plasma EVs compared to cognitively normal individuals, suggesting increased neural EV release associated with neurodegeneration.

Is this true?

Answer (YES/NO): NO